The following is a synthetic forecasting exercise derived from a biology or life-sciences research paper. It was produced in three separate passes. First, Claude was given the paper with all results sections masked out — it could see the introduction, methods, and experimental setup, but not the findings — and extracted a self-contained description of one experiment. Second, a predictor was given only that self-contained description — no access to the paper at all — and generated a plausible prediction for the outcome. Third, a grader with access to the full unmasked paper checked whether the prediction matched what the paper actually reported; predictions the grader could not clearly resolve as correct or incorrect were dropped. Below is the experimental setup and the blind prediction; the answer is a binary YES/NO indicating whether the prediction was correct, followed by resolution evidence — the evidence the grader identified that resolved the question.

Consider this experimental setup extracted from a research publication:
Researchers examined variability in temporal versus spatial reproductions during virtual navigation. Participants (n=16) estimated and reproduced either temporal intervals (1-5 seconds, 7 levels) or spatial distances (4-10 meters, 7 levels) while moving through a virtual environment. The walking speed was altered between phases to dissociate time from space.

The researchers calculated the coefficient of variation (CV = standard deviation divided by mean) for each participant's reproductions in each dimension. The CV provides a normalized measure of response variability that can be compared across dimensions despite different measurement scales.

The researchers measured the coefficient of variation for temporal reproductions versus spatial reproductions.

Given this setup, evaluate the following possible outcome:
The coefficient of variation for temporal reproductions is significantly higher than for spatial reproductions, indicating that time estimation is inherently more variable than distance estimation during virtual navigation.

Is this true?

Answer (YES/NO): NO